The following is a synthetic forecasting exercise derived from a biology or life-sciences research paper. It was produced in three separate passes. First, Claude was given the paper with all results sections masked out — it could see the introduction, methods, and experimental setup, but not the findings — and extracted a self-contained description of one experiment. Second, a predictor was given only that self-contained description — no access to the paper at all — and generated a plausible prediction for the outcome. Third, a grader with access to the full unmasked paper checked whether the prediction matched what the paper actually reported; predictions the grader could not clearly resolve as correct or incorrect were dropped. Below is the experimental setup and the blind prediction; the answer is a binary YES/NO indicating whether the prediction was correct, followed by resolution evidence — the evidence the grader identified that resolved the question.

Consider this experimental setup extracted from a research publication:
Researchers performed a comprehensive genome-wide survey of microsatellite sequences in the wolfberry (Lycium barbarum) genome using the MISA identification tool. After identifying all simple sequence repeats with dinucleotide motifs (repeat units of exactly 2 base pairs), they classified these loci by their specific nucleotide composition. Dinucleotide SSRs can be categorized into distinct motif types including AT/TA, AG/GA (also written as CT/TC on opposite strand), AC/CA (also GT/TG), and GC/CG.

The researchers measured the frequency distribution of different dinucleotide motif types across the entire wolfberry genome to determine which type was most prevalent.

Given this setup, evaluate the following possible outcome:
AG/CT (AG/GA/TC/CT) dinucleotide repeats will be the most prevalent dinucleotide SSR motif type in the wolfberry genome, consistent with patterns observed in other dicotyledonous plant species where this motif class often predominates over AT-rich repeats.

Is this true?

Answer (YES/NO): NO